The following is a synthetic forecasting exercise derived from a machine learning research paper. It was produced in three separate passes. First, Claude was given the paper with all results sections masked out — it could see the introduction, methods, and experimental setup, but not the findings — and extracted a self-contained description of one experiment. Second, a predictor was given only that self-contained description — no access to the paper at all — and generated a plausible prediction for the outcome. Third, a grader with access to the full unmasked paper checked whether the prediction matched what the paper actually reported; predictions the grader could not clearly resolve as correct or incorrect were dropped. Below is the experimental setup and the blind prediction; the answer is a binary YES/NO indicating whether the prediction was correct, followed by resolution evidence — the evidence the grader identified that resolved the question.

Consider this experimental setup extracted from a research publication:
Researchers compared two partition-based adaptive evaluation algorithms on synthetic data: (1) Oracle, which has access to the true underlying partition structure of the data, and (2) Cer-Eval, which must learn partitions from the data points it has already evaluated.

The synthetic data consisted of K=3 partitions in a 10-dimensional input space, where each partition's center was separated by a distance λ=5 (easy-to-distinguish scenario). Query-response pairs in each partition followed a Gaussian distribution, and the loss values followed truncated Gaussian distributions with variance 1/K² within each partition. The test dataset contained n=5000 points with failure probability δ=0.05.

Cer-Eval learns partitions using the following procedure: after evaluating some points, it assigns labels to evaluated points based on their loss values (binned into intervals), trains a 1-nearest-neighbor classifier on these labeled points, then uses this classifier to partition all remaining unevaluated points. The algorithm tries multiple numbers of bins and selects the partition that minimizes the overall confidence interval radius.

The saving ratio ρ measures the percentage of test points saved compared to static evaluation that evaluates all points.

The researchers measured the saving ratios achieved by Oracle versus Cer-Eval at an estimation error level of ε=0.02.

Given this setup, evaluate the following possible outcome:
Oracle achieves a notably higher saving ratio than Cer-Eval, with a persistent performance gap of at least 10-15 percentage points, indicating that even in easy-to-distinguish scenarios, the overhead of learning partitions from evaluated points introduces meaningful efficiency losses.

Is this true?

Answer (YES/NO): NO